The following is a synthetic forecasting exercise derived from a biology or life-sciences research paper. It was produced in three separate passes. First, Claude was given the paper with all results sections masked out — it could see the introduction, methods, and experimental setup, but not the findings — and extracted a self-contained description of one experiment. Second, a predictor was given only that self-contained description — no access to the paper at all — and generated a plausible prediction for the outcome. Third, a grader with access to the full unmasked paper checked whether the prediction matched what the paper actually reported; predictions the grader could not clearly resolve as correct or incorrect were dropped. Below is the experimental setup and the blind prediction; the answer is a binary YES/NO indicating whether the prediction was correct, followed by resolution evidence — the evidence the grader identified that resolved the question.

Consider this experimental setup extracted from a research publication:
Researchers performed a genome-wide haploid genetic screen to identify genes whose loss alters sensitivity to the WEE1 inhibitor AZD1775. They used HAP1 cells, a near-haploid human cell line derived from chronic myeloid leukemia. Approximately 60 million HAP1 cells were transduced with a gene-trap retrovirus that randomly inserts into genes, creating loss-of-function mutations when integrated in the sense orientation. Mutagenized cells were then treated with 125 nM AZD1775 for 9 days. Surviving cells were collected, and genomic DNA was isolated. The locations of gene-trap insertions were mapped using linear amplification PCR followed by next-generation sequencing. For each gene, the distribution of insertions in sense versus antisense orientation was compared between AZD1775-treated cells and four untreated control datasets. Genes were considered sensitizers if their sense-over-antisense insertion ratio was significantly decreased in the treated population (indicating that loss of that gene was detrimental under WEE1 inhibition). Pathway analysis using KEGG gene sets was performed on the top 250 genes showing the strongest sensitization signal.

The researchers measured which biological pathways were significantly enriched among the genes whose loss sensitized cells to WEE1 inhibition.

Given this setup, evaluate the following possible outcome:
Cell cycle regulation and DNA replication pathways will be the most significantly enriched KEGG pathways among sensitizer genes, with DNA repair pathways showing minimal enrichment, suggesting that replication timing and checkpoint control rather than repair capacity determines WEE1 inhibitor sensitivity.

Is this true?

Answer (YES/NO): NO